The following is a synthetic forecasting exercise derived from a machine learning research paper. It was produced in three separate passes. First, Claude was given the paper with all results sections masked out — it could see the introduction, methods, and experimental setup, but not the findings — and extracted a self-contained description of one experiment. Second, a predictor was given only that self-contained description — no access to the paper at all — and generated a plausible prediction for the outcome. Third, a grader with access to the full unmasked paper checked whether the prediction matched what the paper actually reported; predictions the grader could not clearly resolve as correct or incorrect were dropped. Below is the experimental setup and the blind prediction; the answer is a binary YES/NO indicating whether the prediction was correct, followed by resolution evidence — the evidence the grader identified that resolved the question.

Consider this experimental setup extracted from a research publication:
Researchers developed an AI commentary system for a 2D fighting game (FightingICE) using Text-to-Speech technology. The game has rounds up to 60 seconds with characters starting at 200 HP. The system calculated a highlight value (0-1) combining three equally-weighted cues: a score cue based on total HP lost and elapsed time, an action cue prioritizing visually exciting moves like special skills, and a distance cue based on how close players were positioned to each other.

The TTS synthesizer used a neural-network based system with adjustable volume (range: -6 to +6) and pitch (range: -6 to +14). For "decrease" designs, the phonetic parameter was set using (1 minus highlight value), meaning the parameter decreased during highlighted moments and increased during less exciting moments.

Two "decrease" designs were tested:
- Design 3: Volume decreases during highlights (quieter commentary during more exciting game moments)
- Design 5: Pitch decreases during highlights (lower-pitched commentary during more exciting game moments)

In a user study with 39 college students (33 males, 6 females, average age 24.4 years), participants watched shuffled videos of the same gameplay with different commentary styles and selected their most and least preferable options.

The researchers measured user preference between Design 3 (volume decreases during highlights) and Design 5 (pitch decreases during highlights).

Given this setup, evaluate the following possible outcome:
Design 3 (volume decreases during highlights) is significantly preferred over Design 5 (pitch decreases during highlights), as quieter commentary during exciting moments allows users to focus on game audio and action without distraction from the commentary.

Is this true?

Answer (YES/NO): NO